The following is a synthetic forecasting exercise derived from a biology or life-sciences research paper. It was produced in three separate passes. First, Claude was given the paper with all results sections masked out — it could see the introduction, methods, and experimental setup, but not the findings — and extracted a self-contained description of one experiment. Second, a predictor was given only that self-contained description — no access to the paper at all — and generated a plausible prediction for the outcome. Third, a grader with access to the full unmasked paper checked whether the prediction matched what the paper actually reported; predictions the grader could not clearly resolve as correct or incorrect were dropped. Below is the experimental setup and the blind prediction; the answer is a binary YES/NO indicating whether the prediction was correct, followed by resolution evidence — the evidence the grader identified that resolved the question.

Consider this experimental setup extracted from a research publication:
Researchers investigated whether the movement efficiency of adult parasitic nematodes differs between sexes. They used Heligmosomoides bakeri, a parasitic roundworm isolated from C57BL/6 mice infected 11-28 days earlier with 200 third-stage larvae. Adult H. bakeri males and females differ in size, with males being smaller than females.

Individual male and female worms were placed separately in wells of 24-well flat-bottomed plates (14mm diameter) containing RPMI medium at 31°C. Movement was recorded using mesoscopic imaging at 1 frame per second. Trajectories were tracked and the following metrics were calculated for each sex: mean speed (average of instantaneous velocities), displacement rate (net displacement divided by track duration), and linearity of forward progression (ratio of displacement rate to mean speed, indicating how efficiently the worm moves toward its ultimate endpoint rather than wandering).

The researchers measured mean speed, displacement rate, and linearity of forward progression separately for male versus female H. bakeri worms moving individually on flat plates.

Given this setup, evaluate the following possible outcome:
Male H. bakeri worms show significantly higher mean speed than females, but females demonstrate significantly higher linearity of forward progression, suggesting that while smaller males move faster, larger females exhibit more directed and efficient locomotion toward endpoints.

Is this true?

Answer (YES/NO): NO